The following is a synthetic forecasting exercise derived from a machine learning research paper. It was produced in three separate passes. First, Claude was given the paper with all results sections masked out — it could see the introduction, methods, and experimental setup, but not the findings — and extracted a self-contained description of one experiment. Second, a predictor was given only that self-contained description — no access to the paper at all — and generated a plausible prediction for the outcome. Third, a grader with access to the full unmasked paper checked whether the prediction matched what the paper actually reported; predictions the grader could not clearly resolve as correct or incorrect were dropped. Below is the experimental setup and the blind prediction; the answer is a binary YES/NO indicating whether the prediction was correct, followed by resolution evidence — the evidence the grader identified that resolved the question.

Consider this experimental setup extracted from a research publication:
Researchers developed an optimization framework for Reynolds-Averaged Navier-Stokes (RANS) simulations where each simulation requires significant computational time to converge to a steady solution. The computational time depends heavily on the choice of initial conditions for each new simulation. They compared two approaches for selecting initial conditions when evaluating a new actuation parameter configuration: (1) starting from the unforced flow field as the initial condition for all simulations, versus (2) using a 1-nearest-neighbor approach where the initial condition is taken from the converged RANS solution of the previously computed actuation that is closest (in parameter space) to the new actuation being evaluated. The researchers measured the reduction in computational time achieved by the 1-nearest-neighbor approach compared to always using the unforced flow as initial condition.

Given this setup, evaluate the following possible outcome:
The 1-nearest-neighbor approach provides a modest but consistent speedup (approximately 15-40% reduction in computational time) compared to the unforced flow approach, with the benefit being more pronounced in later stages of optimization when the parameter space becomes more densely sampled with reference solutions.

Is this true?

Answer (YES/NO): NO